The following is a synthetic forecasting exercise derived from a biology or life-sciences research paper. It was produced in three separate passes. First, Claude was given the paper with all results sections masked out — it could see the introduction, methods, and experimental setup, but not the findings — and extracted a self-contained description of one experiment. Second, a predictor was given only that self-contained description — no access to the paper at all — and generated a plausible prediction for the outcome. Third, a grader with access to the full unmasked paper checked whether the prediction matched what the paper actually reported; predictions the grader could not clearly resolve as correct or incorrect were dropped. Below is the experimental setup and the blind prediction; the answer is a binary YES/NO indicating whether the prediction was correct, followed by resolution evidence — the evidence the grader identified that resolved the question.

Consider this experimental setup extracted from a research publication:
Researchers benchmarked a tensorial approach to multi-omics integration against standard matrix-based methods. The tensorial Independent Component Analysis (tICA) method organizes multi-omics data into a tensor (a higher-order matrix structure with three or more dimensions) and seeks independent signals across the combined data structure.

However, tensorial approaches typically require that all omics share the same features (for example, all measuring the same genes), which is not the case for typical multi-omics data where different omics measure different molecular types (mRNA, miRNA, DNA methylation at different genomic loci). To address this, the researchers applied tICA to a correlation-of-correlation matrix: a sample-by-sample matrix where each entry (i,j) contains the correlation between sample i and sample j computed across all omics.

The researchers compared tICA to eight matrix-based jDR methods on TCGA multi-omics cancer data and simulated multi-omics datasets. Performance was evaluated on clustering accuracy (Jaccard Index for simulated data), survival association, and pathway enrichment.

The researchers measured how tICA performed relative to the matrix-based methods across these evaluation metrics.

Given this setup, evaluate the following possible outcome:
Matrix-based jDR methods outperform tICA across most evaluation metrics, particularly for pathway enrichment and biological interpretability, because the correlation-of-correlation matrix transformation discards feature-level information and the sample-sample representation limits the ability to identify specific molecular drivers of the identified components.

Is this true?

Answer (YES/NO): NO